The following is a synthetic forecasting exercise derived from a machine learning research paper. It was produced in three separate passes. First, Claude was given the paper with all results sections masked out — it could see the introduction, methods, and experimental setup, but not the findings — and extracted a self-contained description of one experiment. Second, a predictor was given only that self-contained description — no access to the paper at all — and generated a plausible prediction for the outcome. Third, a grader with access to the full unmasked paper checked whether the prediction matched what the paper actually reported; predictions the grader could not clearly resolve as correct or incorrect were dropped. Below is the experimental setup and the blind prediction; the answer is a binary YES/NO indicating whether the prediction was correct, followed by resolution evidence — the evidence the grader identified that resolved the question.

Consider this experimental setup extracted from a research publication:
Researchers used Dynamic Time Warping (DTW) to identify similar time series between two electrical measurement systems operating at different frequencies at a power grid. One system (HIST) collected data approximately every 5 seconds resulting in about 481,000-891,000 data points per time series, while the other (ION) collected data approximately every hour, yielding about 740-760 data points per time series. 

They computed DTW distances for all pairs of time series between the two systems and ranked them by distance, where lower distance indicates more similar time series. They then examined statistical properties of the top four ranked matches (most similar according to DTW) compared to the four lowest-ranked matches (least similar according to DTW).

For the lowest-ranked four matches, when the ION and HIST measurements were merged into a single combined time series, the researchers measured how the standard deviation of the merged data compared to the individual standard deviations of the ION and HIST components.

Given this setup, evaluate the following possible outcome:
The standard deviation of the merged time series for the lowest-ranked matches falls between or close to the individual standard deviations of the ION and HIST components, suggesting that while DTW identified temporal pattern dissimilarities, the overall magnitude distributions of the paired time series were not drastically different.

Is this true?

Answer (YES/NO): NO